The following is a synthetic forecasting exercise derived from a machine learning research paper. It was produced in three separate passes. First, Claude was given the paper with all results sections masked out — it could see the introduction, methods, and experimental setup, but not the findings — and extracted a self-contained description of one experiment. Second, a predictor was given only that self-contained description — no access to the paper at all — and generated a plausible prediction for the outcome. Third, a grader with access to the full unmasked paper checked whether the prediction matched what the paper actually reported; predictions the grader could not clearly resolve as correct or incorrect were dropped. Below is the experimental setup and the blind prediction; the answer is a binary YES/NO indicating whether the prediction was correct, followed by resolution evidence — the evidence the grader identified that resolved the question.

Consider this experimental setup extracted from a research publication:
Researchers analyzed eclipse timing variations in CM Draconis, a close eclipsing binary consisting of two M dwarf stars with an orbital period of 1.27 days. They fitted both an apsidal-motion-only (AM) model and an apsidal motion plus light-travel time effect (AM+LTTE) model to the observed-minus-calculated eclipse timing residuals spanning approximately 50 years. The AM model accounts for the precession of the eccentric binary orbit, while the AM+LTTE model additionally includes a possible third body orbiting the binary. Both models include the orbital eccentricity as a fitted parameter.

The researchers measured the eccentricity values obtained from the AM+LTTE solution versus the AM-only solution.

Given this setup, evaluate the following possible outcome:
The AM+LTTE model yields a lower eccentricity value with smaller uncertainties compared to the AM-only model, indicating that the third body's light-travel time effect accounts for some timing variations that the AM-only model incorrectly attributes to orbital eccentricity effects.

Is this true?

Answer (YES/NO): NO